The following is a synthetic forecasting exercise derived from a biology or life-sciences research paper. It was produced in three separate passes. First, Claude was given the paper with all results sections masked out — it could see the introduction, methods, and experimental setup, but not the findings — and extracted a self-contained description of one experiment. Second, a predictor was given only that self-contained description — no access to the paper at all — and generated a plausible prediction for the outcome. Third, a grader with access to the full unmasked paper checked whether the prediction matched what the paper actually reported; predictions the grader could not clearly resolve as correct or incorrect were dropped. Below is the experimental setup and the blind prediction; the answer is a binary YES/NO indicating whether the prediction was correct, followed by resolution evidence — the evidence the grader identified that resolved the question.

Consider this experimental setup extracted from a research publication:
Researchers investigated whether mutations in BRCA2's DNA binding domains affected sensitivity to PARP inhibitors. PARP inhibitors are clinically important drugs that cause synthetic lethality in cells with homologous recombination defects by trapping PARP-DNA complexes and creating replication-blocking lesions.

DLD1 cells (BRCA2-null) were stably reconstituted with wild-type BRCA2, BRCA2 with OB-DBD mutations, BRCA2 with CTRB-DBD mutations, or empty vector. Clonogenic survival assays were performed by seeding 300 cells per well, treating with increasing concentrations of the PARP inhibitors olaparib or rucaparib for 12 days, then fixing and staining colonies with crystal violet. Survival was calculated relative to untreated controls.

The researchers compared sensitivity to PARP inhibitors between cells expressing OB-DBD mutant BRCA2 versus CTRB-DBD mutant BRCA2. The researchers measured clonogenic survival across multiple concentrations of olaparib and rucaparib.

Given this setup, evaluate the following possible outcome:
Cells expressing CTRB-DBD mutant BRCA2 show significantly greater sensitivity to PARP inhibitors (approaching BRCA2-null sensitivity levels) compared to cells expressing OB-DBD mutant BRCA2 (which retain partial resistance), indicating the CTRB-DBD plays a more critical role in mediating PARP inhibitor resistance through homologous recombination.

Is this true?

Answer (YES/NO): NO